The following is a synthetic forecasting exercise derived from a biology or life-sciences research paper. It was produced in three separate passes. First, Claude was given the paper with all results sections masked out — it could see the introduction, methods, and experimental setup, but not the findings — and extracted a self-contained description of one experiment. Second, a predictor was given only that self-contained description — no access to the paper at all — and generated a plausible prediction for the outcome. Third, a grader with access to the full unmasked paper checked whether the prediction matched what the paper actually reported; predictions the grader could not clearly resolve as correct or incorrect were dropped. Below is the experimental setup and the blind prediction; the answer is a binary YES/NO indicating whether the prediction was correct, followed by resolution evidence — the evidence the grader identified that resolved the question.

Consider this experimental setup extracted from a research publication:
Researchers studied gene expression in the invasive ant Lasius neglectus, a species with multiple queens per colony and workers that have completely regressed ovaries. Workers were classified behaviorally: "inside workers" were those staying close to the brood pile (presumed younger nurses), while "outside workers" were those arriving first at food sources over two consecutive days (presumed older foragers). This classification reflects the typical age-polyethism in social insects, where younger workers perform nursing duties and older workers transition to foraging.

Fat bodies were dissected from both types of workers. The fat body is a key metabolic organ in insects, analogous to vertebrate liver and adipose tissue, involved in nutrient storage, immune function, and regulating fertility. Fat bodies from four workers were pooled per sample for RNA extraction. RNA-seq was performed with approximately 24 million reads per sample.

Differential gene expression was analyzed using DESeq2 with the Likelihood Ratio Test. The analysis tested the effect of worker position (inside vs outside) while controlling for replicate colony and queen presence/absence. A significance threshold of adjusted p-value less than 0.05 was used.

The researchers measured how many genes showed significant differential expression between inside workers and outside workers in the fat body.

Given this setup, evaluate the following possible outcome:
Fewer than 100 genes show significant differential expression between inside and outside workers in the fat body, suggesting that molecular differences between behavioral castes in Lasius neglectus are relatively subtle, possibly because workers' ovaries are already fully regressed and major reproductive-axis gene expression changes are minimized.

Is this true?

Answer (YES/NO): NO